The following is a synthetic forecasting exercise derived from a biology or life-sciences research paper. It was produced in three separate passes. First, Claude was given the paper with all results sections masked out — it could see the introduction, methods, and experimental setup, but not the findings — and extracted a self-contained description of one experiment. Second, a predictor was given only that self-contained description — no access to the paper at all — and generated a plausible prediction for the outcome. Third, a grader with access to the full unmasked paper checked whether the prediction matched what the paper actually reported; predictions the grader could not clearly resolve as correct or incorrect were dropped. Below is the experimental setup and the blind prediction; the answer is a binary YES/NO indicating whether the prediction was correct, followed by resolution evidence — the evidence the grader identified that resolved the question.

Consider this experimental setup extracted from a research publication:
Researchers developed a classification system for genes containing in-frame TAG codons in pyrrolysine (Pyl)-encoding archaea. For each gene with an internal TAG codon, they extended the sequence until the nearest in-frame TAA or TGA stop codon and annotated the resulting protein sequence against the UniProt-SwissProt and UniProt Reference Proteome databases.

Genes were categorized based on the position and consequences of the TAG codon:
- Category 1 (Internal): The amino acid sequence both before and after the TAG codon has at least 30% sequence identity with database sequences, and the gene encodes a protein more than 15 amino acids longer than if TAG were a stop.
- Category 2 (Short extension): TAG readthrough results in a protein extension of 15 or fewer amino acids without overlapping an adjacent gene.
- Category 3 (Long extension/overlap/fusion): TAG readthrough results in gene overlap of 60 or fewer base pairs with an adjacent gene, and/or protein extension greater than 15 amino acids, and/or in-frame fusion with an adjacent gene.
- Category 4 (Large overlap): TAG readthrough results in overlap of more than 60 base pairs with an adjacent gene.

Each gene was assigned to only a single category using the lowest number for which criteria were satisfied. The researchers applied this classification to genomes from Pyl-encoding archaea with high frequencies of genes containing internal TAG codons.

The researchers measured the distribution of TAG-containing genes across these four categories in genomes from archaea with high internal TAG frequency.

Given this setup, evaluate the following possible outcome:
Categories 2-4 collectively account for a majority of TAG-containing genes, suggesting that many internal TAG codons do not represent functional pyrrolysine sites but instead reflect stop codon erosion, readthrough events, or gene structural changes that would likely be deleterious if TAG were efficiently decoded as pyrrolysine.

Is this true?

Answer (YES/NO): NO